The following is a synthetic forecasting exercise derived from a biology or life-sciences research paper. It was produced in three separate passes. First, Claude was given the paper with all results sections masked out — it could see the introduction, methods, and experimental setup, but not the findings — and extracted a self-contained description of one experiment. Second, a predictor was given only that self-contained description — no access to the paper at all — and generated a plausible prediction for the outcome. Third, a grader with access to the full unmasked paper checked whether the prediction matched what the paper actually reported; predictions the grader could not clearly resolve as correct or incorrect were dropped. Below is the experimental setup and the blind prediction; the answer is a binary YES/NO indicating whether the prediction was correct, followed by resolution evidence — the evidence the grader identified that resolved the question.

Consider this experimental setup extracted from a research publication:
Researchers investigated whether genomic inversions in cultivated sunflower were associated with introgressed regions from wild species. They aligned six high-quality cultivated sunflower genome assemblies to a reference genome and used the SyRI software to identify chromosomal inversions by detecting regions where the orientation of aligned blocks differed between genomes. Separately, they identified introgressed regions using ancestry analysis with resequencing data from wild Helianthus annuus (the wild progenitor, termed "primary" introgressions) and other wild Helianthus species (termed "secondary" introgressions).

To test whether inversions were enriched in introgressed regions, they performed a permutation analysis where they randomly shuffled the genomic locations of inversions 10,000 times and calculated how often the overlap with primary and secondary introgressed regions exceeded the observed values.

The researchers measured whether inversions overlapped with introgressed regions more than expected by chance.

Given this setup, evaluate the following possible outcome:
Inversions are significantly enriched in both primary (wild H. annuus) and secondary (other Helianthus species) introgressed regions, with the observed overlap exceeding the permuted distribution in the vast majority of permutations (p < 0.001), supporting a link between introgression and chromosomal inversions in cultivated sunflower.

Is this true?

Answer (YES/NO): NO